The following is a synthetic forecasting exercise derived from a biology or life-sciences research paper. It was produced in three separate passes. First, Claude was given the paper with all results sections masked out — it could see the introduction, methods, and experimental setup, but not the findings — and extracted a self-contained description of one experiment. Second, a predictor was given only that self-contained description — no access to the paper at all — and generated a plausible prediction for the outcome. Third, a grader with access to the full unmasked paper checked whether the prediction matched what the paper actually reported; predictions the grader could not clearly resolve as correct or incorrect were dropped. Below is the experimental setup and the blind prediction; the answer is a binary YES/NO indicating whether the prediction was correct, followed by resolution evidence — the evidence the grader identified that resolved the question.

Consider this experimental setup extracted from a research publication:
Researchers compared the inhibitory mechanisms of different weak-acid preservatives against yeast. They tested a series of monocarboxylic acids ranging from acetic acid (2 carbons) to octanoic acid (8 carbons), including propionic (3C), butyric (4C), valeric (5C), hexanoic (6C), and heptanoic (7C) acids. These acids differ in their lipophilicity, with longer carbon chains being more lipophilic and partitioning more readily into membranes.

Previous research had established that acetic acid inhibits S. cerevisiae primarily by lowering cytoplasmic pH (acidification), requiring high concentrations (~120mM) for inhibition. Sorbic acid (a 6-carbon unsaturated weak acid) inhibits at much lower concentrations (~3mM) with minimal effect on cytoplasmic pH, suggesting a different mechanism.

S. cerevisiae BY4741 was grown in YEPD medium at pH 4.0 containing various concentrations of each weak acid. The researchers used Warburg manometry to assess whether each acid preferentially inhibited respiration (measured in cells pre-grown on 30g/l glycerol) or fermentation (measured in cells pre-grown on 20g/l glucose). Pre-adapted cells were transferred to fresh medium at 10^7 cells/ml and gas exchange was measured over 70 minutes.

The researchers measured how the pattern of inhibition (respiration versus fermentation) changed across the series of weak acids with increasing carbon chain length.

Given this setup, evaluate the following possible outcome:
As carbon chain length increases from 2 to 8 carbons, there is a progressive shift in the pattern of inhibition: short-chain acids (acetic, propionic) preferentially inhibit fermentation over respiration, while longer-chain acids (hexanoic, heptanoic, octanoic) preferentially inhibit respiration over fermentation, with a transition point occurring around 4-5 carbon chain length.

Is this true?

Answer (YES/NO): NO